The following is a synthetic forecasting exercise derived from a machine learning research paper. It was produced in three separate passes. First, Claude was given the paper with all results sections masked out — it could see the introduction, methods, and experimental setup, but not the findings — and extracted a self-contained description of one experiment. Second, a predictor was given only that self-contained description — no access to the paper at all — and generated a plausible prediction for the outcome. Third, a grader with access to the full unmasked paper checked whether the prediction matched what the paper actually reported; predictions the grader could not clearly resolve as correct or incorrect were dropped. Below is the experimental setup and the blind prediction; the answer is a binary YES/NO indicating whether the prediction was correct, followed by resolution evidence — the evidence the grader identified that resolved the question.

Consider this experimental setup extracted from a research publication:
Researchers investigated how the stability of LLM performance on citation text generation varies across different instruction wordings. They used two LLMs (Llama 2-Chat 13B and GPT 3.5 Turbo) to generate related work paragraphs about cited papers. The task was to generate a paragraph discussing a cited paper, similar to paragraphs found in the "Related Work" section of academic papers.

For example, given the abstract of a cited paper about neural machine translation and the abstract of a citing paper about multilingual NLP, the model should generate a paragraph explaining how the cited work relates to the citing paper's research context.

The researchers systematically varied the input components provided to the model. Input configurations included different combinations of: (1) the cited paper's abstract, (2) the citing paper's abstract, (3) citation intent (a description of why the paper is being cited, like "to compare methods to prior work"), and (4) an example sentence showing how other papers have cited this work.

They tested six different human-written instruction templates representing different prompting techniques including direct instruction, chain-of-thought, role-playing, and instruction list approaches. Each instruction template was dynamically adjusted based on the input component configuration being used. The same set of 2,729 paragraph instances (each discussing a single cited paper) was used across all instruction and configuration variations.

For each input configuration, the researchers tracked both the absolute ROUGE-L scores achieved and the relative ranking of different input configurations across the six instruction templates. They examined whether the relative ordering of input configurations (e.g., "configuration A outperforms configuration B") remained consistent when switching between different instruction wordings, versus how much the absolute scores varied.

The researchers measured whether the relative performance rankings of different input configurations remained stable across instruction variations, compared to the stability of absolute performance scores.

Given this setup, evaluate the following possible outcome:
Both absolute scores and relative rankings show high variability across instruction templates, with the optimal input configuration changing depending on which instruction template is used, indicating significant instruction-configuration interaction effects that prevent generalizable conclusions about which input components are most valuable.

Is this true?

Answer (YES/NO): NO